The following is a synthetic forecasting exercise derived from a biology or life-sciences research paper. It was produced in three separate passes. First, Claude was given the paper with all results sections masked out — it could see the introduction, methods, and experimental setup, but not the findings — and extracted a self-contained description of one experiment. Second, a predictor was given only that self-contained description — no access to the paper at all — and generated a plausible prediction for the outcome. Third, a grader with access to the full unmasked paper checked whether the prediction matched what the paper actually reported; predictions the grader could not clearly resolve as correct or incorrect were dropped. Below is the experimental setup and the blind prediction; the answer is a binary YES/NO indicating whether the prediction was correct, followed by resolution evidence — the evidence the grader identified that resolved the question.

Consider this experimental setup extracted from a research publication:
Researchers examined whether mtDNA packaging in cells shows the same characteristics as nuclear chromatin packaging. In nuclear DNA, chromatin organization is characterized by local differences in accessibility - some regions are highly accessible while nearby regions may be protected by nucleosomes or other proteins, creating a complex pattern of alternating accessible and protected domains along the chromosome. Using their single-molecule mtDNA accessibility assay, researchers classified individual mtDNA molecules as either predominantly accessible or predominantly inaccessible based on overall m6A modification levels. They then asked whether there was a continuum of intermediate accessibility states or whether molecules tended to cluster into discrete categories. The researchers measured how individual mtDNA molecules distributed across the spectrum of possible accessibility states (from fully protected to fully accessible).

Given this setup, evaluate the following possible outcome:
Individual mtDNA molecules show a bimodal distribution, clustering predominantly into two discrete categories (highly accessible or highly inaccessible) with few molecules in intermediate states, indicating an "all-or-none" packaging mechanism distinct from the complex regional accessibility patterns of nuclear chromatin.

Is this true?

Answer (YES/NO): YES